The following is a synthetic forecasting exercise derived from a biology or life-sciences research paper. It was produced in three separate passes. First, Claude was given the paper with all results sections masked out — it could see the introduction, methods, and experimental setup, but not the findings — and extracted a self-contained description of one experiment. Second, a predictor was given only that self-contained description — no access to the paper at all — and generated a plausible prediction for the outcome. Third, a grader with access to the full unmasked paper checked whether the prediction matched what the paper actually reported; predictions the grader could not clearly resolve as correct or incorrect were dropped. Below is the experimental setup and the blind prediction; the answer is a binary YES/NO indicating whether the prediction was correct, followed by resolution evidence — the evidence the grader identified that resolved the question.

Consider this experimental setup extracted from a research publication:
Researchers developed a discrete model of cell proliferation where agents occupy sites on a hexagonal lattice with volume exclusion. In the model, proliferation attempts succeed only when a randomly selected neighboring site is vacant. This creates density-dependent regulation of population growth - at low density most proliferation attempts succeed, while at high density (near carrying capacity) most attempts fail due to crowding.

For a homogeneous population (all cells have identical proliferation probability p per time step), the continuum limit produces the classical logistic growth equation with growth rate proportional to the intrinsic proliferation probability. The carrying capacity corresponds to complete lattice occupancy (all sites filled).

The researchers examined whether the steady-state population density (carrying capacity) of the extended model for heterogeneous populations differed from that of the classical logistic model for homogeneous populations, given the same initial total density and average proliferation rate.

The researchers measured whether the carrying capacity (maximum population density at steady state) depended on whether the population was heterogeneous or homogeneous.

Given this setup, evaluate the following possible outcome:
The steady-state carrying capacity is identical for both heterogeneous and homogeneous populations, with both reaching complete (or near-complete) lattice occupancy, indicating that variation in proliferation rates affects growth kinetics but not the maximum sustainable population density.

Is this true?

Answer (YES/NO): YES